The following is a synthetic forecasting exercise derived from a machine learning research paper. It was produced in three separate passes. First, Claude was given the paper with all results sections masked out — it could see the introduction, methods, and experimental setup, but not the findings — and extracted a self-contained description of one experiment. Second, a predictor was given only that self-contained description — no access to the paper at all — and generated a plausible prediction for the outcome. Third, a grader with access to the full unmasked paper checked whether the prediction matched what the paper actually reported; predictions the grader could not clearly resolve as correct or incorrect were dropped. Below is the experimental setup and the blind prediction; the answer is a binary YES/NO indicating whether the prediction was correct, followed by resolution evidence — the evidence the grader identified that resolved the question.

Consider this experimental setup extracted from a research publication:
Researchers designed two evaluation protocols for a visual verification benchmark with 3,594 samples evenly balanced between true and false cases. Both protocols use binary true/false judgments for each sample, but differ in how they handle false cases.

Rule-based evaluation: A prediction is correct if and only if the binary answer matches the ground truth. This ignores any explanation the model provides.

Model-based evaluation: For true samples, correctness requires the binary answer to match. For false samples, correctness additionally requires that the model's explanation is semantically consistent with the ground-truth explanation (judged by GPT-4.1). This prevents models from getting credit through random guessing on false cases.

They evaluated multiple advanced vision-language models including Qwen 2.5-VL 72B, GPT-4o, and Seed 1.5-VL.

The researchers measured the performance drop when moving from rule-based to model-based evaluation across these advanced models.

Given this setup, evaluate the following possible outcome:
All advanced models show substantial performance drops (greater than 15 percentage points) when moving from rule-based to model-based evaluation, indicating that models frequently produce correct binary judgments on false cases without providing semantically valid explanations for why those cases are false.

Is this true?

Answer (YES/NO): NO